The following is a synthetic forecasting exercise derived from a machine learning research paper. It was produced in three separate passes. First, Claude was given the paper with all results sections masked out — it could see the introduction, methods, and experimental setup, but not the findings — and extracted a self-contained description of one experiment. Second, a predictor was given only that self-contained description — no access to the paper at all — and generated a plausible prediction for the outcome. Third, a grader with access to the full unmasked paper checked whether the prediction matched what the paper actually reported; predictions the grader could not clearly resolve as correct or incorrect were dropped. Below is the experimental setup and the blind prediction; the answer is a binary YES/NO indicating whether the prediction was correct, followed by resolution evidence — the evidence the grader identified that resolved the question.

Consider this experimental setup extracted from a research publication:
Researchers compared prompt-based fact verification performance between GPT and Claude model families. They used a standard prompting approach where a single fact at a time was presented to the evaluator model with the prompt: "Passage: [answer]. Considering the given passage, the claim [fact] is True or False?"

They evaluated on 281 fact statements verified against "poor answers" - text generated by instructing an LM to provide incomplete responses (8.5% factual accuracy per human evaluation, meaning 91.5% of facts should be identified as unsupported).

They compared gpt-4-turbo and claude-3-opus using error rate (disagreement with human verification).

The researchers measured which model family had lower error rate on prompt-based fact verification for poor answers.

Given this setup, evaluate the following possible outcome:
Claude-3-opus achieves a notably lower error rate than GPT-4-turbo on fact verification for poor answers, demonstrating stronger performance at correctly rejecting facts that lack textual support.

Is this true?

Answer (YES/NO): NO